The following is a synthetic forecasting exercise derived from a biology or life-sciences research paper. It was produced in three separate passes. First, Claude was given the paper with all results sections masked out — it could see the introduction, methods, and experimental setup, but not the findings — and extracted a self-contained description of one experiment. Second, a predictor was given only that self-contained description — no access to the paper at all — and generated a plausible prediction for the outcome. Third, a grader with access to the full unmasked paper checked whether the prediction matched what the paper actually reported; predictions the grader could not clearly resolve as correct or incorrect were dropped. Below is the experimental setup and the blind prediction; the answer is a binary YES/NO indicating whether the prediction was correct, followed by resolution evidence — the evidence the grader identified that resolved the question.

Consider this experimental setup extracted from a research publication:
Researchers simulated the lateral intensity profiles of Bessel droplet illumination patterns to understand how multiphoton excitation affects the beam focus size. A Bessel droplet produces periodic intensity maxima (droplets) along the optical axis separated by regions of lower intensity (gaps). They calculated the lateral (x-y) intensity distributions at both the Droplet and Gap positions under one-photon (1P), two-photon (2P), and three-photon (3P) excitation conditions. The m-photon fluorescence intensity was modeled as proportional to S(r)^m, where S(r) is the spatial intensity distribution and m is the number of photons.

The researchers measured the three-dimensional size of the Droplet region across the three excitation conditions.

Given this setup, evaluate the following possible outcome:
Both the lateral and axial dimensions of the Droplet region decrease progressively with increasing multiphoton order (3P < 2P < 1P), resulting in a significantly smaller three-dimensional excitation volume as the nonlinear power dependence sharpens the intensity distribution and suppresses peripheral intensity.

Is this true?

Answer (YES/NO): YES